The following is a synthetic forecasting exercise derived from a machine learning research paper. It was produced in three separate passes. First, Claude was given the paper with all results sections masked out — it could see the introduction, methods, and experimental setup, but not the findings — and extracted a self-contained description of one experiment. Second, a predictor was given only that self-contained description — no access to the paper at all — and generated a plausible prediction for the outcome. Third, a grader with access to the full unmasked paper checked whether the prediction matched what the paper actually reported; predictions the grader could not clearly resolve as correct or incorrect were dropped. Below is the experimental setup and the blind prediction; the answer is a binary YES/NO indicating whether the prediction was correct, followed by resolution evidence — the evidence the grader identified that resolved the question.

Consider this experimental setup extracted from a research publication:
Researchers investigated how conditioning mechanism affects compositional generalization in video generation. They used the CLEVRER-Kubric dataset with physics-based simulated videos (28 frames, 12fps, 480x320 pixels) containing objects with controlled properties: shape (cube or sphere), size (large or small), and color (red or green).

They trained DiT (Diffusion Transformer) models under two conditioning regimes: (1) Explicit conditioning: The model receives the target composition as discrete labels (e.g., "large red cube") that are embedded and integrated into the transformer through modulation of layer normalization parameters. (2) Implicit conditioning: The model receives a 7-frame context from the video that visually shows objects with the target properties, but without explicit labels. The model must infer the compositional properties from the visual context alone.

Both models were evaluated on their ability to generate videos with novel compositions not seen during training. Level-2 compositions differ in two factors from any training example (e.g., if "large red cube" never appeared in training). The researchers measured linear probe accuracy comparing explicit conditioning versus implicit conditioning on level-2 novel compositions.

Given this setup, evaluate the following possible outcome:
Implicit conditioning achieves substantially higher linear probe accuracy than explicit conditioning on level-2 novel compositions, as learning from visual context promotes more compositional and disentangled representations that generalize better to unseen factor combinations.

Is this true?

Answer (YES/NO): NO